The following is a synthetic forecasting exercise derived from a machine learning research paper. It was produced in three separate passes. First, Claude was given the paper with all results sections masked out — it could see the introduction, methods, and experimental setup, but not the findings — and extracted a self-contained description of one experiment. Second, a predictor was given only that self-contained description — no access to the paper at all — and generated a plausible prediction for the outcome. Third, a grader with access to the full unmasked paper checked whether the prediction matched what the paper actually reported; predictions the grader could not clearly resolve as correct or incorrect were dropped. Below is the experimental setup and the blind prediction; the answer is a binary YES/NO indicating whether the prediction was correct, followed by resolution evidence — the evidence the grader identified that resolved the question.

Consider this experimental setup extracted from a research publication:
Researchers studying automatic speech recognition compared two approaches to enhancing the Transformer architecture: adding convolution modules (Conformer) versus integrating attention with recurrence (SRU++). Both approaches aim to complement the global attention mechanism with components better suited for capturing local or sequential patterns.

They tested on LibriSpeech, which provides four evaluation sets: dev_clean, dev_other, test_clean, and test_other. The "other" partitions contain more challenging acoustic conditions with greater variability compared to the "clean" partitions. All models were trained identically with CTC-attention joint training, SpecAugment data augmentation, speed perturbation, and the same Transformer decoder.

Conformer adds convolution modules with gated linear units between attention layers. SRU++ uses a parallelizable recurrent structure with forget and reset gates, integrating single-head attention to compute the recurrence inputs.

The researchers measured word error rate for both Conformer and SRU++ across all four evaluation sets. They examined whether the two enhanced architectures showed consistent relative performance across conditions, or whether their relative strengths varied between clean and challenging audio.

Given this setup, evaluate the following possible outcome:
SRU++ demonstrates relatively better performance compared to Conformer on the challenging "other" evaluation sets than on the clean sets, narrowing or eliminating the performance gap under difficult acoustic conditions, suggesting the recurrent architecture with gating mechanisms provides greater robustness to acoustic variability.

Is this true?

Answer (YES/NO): NO